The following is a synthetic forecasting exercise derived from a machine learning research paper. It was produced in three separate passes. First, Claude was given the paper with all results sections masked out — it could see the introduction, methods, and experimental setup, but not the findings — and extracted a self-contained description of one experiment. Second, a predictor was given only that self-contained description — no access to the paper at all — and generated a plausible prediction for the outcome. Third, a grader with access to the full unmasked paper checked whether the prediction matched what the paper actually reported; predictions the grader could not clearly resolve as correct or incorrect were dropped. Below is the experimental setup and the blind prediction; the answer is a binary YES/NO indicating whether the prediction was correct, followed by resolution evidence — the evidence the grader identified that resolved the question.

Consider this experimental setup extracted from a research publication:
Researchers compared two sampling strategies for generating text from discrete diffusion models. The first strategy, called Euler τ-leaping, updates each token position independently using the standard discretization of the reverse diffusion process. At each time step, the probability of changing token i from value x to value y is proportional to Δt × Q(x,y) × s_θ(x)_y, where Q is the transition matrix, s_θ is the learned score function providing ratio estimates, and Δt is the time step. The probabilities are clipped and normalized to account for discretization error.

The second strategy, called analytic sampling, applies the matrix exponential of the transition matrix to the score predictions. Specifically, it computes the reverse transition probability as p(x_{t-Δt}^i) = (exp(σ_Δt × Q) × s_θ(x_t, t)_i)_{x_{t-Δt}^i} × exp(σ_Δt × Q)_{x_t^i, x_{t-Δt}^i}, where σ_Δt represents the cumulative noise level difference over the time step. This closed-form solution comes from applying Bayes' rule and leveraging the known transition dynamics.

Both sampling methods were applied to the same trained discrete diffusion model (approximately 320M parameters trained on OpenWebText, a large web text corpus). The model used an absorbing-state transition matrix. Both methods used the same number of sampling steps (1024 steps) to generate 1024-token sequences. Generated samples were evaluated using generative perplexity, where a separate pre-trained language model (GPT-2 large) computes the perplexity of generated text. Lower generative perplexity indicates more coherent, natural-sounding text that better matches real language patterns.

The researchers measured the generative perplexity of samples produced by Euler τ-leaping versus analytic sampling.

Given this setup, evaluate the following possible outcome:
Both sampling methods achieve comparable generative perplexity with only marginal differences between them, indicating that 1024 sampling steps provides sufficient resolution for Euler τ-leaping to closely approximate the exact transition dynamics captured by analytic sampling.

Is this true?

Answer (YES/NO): YES